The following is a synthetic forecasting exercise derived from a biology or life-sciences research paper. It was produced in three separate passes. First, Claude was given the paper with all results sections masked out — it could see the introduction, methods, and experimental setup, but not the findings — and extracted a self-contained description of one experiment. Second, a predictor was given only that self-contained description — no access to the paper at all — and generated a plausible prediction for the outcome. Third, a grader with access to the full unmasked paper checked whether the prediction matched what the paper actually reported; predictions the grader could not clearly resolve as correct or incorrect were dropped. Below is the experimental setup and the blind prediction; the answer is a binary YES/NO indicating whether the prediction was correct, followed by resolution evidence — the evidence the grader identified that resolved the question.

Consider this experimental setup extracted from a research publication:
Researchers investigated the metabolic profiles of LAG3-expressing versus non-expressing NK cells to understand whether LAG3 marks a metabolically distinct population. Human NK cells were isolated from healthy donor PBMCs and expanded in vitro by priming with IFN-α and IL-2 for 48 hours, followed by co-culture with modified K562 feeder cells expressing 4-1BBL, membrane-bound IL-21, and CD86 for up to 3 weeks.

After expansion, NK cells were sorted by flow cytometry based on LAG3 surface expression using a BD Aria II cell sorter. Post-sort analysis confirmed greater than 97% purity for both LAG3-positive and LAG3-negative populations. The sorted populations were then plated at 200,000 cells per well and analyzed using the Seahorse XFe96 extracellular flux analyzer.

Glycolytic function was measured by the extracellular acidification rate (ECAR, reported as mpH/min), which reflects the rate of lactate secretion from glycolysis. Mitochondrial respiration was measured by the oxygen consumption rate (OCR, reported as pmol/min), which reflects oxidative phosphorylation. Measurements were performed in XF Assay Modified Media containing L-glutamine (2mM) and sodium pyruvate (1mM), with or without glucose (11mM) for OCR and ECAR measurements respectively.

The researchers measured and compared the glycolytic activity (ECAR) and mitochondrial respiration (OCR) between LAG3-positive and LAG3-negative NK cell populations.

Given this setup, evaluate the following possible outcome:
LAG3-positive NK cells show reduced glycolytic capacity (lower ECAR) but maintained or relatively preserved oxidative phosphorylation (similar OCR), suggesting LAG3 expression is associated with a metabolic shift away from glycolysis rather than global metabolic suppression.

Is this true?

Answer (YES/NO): NO